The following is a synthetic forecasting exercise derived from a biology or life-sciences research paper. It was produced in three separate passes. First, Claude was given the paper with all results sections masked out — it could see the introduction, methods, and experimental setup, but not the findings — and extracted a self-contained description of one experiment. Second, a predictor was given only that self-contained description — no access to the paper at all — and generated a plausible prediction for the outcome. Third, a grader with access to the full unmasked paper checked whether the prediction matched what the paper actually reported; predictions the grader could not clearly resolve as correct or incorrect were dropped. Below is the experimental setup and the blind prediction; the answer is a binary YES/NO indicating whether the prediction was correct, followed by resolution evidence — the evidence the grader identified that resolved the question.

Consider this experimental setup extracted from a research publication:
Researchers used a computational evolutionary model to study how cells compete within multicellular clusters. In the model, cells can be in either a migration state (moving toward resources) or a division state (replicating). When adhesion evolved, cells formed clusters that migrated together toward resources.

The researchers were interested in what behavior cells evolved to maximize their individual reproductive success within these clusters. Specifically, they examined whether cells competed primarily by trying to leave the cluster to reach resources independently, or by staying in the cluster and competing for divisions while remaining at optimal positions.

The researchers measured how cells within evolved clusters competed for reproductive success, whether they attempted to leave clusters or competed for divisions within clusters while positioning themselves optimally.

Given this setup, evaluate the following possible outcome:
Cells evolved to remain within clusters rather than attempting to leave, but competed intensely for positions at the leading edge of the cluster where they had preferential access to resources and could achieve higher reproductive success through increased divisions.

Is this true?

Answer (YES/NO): NO